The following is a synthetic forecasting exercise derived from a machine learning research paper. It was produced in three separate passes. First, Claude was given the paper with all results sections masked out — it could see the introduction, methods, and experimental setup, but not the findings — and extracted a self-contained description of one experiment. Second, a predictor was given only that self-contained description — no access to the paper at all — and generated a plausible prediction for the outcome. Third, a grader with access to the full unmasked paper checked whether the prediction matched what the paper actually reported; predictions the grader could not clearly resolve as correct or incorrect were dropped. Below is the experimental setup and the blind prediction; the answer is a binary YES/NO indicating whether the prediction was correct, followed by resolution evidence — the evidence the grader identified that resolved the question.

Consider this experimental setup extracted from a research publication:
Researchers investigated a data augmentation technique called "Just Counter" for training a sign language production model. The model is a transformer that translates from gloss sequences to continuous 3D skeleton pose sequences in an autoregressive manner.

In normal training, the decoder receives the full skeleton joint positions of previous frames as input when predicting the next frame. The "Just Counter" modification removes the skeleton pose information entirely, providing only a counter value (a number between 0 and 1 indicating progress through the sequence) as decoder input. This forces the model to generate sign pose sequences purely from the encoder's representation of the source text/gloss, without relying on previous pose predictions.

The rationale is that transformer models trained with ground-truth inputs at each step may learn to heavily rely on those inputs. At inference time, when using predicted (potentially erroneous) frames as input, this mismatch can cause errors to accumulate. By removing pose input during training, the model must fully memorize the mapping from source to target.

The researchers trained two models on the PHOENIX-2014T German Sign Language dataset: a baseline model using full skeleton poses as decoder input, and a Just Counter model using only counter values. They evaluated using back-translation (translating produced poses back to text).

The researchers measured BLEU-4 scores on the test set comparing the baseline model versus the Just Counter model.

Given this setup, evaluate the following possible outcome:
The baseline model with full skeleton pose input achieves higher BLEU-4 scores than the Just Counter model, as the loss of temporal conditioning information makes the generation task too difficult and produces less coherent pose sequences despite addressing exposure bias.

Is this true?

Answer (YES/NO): NO